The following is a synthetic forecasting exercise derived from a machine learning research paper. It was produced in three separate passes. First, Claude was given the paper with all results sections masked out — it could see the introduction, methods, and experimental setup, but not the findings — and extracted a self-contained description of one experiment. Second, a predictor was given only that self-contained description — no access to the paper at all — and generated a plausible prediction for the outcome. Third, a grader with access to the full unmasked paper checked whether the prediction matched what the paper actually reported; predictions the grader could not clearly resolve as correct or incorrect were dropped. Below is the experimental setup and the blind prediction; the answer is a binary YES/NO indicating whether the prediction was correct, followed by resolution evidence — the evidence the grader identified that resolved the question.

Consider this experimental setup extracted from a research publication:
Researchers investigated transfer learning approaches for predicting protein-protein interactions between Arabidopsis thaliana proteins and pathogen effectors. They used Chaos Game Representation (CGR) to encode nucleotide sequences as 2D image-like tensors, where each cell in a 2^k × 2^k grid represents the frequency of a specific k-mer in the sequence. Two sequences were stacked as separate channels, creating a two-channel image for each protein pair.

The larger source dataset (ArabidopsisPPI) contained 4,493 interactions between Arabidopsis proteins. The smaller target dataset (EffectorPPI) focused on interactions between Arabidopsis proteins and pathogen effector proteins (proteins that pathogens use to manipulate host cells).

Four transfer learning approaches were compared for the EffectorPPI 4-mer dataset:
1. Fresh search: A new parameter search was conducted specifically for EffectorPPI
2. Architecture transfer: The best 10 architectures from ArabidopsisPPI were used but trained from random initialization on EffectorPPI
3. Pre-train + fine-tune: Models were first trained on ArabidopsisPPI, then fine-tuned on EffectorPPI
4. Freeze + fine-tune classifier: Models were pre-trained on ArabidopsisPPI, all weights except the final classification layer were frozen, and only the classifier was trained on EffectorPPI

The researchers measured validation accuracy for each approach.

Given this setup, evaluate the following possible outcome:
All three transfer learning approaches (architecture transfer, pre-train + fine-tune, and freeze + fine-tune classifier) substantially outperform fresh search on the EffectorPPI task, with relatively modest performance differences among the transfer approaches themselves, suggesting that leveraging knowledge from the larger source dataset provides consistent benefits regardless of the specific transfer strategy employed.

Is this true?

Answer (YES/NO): NO